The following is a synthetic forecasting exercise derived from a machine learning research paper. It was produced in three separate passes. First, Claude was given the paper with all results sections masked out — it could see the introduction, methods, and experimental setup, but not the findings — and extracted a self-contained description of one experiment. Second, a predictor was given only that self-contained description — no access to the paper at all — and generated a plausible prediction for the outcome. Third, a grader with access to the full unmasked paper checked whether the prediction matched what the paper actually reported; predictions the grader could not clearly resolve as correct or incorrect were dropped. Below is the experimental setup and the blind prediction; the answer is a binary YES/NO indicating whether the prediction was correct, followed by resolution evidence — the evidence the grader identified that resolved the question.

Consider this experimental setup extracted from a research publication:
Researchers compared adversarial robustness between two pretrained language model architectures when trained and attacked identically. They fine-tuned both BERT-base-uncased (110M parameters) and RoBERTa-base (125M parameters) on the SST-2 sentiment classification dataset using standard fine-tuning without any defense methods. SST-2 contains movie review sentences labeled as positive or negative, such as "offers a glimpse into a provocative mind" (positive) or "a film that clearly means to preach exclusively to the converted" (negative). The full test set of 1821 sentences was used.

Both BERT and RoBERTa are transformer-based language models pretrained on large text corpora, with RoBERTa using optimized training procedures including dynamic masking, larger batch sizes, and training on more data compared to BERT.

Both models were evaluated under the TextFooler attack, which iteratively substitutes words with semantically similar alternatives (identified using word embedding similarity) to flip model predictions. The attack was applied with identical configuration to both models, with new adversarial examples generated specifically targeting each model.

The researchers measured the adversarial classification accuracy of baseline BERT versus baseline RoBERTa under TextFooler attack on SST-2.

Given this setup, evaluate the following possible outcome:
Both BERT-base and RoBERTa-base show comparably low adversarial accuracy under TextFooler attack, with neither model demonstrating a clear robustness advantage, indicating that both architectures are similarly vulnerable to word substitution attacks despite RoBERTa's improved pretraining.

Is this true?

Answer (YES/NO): YES